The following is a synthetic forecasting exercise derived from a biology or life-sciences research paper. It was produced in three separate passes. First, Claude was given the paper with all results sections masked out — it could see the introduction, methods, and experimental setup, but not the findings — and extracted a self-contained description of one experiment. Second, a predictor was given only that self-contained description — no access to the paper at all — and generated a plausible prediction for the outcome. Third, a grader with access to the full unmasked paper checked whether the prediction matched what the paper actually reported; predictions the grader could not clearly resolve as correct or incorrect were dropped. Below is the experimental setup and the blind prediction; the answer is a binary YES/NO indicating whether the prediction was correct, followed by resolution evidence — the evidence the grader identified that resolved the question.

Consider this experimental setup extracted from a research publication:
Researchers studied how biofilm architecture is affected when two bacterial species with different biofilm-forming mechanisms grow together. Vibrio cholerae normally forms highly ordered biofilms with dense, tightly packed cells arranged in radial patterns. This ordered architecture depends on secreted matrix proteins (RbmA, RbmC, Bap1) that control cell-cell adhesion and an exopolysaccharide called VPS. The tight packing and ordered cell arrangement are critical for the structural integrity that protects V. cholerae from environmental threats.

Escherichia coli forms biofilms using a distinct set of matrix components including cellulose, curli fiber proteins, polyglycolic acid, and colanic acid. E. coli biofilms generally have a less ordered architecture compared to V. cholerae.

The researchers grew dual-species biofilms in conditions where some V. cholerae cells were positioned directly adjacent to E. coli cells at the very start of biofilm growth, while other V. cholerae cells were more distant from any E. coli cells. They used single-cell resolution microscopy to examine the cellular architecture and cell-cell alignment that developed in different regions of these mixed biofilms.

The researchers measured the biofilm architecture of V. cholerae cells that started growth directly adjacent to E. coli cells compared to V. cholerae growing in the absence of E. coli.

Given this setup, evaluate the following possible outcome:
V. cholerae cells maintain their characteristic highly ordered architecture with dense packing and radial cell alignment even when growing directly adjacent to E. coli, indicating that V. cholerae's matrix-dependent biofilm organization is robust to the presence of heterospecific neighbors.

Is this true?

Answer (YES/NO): NO